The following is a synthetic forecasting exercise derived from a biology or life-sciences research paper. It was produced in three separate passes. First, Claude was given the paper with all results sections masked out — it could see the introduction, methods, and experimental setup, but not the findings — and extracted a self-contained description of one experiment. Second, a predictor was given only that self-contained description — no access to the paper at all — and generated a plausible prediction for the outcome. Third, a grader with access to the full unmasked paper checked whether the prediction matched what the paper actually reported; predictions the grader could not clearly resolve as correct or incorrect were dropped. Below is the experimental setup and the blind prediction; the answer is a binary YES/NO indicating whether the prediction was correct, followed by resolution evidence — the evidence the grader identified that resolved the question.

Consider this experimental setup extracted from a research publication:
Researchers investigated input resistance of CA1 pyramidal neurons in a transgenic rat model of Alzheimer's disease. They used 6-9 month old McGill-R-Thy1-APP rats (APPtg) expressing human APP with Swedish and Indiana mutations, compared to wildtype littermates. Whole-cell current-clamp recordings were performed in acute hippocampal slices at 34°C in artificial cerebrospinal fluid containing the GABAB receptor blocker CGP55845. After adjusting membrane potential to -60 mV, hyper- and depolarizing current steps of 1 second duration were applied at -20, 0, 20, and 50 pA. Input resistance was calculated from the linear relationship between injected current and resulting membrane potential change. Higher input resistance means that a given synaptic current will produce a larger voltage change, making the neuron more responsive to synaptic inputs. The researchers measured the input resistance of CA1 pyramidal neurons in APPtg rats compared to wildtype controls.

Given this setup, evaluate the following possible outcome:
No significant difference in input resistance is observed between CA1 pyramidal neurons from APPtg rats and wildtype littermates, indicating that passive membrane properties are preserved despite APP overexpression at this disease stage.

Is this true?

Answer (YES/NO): NO